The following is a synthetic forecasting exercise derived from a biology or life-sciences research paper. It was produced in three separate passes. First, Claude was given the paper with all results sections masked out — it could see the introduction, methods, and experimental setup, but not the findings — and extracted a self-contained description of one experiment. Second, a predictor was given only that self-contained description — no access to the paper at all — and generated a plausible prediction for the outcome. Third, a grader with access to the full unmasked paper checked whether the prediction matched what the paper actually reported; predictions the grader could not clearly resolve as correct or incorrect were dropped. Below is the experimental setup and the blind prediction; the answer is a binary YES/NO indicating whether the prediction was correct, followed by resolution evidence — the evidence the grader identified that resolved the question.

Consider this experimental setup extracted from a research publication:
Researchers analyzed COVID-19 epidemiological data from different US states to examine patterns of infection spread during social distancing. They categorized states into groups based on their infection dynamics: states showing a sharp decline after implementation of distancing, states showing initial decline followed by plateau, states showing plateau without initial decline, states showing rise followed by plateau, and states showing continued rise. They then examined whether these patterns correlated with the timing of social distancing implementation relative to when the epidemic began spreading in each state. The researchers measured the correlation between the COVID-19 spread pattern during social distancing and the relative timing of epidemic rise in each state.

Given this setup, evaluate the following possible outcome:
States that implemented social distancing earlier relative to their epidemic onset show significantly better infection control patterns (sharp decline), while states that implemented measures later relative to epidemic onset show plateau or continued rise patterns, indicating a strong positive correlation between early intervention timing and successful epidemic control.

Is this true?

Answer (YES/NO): NO